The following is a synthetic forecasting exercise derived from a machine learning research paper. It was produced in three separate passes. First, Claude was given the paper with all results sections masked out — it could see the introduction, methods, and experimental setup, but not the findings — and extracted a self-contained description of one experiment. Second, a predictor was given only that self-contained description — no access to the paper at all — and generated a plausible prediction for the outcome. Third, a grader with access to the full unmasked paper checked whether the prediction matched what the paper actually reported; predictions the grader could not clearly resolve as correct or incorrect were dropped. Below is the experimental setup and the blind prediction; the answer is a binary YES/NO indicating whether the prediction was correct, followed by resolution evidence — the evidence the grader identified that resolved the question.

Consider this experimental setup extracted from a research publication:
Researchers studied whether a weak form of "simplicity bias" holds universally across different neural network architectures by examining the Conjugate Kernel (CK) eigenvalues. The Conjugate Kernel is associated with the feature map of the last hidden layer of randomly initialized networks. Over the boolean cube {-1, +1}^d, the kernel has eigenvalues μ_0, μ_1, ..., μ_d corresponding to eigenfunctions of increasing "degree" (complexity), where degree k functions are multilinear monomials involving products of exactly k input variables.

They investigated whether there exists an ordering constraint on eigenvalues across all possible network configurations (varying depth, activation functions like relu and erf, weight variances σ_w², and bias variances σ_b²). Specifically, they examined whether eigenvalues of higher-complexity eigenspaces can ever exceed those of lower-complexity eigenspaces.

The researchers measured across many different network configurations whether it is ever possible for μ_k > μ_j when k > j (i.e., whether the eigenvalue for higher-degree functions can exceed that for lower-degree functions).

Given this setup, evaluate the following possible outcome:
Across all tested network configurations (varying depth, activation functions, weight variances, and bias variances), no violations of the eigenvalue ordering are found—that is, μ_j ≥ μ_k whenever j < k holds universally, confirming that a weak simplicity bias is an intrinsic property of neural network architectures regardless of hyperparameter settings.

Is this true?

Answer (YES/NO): NO